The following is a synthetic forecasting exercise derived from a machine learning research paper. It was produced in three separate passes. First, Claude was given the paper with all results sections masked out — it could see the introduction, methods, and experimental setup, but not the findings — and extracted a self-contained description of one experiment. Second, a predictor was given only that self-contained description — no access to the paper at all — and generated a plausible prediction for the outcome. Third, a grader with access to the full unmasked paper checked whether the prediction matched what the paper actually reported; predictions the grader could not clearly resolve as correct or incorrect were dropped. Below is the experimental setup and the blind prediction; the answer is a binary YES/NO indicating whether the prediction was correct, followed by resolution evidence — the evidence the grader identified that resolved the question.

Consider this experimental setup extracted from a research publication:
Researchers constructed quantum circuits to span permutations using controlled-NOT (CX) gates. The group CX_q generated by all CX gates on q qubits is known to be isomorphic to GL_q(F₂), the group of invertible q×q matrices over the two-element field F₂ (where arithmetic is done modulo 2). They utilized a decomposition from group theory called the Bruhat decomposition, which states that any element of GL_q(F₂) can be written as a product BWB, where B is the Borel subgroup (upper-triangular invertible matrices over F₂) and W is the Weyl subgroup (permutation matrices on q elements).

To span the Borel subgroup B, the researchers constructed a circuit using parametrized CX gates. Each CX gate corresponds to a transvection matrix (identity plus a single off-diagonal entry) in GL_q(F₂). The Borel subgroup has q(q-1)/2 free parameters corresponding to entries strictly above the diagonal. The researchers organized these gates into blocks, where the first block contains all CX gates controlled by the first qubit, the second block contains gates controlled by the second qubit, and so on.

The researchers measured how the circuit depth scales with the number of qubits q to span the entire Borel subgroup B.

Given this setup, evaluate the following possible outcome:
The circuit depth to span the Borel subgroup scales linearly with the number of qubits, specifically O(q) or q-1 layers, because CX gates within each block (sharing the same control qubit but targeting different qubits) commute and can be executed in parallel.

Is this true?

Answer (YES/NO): NO